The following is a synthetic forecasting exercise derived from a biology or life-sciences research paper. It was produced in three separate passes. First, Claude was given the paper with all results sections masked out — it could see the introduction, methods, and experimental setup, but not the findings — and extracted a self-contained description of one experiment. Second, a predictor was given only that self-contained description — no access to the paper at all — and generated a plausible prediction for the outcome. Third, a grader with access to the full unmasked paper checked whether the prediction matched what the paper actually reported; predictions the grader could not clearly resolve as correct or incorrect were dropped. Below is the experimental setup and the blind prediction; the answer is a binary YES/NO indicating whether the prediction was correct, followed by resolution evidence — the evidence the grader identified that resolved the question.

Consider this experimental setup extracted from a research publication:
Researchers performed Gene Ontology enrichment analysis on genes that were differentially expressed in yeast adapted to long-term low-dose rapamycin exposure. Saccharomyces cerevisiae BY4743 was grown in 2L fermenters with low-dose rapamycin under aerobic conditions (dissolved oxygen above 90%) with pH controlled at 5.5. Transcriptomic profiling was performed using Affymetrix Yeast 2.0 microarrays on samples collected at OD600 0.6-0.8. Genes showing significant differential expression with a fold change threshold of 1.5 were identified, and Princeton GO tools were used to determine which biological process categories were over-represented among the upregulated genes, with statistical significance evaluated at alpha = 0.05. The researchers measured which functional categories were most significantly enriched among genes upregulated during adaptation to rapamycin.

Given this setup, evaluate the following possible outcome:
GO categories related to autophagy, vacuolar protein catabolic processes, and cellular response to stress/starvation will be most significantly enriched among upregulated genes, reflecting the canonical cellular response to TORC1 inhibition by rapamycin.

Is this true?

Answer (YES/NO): NO